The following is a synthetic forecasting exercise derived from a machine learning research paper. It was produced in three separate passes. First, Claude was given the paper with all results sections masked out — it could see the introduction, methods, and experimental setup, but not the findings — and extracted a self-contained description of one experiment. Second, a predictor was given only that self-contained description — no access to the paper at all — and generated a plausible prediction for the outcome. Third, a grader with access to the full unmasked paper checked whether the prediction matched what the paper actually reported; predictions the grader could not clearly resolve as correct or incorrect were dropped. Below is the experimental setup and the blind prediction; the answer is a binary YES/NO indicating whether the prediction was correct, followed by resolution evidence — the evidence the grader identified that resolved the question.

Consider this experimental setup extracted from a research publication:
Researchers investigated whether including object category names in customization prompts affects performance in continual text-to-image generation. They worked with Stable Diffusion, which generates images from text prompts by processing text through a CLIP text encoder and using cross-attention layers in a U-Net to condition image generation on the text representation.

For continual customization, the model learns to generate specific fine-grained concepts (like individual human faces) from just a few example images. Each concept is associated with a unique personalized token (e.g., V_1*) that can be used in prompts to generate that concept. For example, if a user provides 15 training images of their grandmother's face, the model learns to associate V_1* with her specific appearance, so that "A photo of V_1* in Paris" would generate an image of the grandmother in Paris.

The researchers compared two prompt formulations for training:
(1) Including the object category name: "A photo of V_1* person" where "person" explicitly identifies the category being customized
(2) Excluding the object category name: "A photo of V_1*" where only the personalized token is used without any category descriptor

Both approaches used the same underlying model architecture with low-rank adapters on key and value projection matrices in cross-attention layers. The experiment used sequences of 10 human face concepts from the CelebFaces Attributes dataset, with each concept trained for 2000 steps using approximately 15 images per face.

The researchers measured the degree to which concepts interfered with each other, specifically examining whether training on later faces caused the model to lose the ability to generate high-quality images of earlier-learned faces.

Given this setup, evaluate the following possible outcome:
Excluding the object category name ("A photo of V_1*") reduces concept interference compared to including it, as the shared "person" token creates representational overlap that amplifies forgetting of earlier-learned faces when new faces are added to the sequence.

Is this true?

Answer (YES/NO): YES